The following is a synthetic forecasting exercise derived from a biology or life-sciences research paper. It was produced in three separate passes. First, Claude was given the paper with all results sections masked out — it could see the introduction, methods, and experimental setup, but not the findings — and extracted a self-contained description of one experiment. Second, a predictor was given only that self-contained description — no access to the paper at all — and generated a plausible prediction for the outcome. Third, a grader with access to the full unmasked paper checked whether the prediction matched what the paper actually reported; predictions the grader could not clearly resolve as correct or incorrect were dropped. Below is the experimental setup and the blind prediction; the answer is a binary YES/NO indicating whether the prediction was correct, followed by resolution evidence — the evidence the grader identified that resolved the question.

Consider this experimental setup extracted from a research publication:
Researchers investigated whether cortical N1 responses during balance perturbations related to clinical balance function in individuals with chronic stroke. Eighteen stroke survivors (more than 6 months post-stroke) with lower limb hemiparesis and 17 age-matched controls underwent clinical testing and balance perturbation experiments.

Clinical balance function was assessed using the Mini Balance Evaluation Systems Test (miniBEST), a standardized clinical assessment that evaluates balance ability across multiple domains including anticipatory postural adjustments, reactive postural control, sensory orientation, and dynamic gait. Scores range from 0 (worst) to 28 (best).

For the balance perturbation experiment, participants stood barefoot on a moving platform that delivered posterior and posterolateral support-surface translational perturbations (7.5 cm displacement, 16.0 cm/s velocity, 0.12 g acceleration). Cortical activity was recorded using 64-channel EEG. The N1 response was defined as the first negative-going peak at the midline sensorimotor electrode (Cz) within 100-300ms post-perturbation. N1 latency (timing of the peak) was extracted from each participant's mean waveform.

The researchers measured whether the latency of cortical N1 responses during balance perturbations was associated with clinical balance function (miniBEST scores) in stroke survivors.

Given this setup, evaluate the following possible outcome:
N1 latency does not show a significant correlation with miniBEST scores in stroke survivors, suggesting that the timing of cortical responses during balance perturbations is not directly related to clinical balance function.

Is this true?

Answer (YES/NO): NO